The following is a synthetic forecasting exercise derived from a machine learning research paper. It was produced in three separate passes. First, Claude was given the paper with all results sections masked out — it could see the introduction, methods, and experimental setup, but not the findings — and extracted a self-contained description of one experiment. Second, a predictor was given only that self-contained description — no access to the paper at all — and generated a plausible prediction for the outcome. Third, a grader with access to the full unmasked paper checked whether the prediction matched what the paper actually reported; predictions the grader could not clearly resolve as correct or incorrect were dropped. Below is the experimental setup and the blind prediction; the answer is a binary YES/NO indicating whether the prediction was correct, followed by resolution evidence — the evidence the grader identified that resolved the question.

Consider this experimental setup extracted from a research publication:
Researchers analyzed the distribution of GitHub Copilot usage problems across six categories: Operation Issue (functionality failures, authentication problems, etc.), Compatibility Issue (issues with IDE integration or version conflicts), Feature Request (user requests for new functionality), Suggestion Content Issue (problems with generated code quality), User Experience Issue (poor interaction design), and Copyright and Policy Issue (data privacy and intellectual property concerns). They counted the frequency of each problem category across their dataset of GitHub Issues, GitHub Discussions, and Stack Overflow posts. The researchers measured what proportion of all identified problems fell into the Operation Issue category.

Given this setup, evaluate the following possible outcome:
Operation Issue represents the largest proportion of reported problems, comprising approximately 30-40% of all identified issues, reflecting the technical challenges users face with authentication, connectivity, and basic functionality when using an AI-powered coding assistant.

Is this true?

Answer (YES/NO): NO